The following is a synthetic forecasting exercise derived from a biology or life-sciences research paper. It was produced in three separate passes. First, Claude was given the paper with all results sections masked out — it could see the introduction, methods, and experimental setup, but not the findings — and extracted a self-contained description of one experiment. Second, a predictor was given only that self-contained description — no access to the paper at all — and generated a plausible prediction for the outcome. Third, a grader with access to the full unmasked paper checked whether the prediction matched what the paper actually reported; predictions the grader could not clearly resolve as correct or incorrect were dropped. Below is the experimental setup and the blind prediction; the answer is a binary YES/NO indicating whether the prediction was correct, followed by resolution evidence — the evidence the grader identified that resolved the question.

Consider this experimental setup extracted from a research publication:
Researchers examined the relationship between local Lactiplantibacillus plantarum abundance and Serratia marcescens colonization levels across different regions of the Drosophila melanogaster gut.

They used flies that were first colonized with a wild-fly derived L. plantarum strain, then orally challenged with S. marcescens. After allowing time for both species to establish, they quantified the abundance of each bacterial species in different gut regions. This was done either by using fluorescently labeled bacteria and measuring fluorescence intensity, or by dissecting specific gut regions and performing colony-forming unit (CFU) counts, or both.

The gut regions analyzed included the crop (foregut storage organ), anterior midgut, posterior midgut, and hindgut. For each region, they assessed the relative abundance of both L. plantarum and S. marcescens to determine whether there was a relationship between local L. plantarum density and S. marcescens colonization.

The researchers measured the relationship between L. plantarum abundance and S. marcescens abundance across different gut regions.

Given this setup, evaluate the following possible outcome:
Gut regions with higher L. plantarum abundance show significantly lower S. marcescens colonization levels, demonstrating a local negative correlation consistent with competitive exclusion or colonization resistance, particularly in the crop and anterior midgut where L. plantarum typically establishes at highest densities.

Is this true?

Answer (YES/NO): NO